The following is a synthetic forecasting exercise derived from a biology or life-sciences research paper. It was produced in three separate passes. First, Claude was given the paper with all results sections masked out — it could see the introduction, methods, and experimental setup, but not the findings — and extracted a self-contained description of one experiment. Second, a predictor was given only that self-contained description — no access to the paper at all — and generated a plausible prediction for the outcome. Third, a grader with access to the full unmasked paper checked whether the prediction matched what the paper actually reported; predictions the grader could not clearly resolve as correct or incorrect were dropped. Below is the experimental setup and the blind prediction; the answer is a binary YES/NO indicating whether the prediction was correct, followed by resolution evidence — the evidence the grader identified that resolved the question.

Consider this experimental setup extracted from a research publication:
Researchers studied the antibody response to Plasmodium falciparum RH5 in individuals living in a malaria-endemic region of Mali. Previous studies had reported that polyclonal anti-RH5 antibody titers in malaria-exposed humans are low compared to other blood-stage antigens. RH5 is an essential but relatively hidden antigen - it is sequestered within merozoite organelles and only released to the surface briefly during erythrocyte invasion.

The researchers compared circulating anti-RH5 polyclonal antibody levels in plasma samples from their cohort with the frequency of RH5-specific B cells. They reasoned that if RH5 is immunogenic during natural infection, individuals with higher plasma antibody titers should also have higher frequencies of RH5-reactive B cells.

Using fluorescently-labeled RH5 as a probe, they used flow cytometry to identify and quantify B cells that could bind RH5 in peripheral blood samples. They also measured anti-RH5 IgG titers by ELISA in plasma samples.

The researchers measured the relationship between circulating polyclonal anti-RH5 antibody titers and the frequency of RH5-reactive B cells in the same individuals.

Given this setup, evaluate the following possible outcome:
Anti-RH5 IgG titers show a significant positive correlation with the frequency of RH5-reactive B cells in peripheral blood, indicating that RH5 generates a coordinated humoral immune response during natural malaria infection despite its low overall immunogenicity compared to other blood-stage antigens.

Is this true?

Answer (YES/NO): NO